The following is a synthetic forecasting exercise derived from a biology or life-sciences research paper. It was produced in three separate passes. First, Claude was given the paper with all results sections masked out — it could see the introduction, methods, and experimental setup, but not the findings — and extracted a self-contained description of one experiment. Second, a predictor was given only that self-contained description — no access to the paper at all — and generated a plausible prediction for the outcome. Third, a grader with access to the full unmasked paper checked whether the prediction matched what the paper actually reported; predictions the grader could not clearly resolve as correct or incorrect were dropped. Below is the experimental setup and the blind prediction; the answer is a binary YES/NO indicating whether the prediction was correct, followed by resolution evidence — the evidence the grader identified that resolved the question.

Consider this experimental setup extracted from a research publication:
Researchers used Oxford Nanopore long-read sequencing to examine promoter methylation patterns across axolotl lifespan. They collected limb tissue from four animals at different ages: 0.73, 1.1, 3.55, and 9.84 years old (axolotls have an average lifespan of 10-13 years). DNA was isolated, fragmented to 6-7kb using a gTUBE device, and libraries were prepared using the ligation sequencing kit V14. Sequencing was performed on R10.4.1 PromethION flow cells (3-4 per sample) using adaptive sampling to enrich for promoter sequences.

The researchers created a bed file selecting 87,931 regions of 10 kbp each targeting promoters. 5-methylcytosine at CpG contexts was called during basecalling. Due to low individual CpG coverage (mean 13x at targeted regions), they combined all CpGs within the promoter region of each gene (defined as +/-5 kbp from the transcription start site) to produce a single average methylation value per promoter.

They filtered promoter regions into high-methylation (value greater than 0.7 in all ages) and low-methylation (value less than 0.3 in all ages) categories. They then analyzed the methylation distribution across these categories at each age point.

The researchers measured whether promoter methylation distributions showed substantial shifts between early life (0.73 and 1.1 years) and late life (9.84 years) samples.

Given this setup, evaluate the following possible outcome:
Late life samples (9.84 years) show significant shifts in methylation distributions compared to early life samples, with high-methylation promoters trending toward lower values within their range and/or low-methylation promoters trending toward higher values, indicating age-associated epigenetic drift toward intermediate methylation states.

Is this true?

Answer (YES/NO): NO